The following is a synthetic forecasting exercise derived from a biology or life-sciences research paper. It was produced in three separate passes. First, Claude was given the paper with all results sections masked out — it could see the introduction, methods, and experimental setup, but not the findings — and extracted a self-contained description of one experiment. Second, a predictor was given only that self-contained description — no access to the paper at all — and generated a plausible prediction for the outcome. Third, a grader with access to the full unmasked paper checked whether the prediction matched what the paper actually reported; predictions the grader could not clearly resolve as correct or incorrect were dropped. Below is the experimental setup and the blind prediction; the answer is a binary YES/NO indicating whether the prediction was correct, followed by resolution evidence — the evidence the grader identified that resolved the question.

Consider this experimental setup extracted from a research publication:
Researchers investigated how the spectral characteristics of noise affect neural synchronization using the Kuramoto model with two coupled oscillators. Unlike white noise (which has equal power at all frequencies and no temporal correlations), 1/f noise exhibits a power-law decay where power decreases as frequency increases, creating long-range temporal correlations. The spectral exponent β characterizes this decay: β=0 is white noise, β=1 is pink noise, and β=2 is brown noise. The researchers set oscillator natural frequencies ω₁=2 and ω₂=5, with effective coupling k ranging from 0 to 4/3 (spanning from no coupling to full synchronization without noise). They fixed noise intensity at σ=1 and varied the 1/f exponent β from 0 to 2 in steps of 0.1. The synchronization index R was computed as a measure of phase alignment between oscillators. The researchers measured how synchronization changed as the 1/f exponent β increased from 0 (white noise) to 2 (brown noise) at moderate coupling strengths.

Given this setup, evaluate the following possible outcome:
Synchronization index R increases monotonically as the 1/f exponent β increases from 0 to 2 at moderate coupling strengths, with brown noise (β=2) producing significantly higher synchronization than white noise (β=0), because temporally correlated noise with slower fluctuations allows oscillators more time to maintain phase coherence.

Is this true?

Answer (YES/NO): NO